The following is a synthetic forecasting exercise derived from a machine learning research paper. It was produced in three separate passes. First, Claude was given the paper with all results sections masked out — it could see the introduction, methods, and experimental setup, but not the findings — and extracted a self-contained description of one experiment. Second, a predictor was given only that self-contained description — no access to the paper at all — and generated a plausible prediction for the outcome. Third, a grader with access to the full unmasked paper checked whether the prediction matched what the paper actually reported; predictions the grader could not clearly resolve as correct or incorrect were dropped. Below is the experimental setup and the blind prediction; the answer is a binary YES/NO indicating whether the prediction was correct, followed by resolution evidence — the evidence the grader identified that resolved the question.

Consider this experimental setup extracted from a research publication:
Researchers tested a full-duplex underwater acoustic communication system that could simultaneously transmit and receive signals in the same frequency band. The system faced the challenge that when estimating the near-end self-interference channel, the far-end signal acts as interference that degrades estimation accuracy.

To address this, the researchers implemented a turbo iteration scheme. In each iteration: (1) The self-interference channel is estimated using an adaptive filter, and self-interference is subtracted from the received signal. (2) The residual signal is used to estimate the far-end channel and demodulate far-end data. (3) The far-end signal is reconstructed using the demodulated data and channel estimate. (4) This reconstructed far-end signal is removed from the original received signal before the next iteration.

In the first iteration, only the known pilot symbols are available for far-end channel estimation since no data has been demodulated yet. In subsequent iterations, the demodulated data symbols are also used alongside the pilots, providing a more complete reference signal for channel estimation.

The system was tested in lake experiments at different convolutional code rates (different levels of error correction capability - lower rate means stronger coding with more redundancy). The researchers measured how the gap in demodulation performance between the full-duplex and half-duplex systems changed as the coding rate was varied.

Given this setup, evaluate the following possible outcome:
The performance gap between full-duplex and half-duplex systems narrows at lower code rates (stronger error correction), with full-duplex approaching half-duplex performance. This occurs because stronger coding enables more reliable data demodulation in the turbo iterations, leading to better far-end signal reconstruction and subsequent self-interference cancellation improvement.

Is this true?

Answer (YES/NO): YES